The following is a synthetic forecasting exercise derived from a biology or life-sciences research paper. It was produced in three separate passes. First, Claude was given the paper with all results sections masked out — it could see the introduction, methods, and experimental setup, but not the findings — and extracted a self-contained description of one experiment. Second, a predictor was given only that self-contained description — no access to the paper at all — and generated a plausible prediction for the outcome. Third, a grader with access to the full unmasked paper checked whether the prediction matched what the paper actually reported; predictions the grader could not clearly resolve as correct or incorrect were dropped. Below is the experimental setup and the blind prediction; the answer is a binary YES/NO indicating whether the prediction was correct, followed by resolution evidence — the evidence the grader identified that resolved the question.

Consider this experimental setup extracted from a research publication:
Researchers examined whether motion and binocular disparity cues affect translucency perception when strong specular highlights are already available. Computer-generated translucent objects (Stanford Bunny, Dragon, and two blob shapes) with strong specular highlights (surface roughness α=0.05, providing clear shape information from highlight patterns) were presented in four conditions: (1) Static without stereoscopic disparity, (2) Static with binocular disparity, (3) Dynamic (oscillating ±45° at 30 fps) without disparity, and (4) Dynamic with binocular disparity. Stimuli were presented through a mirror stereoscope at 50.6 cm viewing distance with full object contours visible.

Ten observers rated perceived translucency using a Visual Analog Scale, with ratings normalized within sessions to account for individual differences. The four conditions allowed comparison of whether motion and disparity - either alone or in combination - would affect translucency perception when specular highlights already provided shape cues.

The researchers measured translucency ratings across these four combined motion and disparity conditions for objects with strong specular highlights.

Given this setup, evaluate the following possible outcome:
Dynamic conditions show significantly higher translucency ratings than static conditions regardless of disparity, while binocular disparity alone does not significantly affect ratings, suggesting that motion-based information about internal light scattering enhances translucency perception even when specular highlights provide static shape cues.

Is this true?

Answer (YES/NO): NO